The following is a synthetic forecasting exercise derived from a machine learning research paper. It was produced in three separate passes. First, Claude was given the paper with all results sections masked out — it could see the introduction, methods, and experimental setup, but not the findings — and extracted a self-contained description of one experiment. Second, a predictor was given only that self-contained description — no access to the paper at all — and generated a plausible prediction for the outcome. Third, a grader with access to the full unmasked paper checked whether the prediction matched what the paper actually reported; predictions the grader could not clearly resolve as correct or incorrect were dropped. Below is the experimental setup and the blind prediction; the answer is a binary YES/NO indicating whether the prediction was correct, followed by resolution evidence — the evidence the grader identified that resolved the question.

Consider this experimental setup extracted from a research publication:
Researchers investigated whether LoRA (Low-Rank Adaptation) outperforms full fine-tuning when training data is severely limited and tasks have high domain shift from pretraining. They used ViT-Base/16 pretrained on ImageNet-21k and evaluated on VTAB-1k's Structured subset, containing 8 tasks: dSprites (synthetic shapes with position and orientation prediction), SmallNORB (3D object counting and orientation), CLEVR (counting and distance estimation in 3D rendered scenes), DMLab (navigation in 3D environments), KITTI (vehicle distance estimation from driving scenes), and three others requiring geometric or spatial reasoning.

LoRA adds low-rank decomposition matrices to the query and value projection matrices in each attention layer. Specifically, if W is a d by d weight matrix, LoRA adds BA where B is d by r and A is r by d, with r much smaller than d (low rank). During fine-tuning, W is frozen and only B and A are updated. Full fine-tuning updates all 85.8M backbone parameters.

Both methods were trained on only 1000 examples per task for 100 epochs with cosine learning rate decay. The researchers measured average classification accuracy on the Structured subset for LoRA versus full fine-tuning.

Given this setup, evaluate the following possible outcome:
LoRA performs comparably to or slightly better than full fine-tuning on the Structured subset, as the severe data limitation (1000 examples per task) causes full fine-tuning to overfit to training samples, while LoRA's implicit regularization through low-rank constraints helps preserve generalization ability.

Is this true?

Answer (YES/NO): NO